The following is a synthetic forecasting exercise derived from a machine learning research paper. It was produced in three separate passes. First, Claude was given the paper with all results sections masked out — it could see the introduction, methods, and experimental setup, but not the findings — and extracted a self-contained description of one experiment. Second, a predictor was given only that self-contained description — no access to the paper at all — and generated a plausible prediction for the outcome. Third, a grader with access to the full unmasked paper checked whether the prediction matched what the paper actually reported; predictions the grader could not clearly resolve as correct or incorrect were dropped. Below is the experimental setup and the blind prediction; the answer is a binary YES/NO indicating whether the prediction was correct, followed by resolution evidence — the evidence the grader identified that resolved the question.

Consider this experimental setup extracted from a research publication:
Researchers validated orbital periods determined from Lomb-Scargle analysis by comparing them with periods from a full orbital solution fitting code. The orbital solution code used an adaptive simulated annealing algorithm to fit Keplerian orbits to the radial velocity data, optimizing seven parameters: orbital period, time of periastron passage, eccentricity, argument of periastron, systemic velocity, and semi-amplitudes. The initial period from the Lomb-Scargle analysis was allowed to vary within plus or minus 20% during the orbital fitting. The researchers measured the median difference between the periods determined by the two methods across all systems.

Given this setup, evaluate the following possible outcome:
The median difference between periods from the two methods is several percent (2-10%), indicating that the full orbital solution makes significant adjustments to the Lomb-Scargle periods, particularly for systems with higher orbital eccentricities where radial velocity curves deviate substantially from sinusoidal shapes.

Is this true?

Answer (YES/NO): NO